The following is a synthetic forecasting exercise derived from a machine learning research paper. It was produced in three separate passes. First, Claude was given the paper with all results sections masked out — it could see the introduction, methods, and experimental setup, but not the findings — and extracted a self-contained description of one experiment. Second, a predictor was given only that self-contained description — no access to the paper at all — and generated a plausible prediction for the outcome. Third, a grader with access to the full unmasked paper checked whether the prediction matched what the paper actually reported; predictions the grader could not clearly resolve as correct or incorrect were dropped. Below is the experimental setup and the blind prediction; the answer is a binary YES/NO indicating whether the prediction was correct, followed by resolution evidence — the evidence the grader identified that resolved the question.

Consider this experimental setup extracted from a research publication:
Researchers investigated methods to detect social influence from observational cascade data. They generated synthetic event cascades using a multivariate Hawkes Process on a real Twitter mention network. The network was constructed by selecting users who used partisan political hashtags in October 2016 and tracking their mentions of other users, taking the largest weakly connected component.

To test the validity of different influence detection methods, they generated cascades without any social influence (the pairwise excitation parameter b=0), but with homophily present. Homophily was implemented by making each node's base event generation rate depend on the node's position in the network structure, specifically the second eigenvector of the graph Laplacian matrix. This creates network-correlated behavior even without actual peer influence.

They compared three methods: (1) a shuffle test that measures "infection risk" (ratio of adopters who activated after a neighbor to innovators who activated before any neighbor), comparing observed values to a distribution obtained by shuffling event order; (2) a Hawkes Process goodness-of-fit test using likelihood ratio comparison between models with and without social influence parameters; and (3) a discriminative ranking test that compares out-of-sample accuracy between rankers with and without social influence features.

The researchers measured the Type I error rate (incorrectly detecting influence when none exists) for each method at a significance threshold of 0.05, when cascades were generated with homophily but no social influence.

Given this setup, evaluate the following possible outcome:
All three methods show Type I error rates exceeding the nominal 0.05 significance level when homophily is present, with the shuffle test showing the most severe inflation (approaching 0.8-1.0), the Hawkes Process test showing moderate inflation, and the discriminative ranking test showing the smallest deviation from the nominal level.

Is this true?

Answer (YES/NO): NO